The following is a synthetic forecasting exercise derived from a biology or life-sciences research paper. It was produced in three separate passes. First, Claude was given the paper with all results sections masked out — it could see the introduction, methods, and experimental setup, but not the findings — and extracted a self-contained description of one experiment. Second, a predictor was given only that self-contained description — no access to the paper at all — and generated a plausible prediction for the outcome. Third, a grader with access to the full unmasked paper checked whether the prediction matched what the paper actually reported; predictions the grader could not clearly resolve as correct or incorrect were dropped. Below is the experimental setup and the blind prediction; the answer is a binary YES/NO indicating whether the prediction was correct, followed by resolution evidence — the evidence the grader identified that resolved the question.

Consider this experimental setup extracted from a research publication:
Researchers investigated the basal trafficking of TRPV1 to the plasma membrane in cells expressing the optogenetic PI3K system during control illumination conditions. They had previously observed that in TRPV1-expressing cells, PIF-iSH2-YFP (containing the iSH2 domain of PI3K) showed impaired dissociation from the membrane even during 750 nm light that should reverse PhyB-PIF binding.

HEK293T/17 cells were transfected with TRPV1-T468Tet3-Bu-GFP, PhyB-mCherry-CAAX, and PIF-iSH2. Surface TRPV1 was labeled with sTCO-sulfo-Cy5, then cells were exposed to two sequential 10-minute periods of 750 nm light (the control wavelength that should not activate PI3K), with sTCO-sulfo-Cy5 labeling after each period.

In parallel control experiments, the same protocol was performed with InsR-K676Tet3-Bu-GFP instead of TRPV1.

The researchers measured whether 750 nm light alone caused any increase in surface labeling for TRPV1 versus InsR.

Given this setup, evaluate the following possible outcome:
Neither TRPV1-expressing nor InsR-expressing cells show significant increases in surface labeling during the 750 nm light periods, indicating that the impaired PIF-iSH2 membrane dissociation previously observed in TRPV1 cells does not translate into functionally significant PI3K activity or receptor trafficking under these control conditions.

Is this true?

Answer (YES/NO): NO